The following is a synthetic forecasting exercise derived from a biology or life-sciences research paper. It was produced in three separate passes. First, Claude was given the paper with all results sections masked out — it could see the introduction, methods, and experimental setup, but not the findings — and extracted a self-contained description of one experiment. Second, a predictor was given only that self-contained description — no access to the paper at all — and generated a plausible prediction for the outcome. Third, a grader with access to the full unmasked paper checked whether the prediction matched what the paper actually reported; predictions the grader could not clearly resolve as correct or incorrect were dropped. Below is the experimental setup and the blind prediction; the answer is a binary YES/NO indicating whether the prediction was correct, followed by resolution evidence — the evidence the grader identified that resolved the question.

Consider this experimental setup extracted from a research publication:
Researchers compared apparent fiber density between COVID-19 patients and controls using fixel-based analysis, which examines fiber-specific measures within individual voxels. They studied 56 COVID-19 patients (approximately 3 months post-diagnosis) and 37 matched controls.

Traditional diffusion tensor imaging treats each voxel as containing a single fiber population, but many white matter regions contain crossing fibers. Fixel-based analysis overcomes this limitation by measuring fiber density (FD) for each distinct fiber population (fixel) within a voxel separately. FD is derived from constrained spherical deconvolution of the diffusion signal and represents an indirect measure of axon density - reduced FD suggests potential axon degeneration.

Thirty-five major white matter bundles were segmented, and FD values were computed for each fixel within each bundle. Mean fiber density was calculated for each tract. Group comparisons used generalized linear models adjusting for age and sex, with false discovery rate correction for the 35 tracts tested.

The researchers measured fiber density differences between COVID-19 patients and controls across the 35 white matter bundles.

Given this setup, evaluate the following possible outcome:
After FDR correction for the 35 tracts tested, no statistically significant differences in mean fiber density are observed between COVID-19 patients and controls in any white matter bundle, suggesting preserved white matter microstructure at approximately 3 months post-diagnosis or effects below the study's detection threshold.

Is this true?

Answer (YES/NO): NO